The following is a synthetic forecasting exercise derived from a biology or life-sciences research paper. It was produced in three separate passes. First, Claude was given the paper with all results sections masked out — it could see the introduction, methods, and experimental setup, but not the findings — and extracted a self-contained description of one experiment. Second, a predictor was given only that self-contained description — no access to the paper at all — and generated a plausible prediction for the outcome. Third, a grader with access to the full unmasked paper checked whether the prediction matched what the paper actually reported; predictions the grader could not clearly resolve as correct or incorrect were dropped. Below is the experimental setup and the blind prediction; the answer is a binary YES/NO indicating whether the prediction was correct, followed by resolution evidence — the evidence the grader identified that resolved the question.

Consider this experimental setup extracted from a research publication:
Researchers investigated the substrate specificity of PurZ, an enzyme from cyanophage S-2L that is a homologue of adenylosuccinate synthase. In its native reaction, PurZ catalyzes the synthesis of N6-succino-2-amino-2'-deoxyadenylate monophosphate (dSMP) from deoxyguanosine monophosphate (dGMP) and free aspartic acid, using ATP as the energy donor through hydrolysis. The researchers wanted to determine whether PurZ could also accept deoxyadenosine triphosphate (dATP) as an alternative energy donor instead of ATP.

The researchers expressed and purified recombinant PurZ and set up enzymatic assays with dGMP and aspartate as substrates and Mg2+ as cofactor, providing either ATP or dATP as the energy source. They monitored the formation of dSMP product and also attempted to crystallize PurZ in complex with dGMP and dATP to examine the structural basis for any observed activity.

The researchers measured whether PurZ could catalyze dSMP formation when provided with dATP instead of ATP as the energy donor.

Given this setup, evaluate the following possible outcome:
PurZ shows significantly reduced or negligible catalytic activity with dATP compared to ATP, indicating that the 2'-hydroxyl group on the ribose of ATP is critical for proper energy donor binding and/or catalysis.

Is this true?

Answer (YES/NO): NO